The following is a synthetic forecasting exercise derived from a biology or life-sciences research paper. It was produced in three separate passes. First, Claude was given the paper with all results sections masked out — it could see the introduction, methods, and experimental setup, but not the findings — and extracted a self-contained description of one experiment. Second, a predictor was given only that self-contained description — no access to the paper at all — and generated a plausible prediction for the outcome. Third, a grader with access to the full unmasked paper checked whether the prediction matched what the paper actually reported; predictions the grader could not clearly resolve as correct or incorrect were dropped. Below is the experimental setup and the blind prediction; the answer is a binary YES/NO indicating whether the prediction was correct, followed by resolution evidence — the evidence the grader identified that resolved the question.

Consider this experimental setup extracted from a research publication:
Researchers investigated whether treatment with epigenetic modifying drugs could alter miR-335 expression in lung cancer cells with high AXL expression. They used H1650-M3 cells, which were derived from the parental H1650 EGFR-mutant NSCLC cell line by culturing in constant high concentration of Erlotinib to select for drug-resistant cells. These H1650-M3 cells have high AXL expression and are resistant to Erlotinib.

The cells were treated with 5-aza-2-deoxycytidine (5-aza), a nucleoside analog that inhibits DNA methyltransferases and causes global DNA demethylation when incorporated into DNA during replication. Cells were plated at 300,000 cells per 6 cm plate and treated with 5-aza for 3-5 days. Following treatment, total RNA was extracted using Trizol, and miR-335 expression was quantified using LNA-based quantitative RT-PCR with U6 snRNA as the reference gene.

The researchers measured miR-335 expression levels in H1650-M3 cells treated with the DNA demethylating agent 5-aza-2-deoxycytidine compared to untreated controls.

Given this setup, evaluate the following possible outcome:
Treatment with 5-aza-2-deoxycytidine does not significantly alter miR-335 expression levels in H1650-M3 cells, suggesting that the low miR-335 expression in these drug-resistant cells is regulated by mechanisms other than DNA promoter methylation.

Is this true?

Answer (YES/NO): NO